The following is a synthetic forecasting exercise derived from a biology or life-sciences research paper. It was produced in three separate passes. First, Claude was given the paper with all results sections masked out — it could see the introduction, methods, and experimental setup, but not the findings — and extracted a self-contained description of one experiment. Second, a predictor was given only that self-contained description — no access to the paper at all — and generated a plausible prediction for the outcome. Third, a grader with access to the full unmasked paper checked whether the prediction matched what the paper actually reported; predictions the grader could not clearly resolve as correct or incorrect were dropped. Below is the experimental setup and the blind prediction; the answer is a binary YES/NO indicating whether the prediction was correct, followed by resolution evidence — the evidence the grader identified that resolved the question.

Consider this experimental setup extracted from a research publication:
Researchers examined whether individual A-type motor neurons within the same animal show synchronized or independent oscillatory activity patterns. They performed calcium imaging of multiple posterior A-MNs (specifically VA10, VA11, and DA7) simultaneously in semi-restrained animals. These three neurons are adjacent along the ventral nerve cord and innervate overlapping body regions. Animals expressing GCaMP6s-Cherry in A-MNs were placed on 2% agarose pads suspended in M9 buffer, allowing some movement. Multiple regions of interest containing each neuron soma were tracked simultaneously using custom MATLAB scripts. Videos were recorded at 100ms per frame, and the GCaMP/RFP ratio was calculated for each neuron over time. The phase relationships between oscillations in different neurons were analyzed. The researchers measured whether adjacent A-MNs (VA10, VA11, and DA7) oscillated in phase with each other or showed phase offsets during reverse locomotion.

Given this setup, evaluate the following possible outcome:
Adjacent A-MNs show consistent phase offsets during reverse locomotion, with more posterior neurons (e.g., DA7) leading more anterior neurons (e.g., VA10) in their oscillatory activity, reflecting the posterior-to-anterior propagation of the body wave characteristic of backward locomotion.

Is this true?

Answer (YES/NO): NO